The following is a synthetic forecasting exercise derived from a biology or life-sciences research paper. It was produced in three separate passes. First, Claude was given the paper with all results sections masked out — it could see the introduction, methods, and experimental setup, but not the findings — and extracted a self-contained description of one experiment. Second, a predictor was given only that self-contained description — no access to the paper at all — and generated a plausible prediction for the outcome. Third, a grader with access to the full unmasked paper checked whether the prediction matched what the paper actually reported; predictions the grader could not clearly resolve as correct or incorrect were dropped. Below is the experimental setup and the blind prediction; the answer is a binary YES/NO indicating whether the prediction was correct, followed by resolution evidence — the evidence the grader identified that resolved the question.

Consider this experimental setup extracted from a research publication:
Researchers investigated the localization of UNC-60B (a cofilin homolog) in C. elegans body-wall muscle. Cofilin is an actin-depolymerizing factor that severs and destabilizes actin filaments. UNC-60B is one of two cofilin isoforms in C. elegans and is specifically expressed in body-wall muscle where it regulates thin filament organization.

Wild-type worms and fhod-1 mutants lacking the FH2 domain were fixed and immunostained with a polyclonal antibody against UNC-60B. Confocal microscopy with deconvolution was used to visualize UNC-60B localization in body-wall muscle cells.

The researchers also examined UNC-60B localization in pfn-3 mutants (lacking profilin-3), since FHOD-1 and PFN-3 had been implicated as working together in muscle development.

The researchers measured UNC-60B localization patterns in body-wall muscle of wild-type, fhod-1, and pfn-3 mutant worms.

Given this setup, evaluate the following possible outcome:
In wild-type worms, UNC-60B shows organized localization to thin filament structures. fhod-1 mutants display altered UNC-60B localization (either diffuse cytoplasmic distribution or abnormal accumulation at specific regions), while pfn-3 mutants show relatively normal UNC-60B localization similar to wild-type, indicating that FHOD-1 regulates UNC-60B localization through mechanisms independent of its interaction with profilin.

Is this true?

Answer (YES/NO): NO